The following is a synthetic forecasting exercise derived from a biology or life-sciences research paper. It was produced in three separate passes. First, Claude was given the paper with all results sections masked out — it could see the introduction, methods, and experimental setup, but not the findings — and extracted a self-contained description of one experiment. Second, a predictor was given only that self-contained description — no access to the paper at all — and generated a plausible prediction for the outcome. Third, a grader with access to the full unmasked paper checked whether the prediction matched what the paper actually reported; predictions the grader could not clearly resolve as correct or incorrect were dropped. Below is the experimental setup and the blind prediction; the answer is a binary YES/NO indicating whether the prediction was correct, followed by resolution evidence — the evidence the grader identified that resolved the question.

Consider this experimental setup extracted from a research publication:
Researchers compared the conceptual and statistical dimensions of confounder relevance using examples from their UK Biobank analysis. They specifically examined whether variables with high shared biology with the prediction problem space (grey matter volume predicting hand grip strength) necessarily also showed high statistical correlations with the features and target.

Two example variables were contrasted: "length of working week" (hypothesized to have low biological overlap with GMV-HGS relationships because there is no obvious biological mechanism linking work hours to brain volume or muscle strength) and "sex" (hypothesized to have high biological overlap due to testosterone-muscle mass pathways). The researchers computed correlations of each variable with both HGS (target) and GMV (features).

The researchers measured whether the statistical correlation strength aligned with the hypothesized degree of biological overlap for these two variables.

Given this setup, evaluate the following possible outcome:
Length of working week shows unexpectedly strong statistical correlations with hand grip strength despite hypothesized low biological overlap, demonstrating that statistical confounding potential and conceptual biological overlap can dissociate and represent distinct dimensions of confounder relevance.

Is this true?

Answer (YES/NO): NO